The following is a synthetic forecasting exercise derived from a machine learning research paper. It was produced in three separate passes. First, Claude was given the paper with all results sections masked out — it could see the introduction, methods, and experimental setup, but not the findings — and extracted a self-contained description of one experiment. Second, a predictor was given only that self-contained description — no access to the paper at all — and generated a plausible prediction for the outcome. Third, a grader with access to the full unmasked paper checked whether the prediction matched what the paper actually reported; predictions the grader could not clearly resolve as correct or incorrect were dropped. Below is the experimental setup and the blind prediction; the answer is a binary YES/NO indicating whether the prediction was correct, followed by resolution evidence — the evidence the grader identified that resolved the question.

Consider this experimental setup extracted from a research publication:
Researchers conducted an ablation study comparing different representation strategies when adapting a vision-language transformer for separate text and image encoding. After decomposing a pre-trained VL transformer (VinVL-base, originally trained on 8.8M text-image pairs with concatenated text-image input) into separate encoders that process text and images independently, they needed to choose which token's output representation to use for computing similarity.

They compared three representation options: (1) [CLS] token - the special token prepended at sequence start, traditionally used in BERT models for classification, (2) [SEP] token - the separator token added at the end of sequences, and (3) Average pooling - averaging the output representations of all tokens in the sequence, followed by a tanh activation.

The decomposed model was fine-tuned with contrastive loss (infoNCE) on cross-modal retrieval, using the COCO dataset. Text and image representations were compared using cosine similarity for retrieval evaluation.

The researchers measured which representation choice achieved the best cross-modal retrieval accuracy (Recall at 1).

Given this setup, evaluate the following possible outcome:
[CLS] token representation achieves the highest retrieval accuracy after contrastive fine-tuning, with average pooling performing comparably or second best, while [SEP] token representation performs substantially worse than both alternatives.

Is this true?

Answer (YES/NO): NO